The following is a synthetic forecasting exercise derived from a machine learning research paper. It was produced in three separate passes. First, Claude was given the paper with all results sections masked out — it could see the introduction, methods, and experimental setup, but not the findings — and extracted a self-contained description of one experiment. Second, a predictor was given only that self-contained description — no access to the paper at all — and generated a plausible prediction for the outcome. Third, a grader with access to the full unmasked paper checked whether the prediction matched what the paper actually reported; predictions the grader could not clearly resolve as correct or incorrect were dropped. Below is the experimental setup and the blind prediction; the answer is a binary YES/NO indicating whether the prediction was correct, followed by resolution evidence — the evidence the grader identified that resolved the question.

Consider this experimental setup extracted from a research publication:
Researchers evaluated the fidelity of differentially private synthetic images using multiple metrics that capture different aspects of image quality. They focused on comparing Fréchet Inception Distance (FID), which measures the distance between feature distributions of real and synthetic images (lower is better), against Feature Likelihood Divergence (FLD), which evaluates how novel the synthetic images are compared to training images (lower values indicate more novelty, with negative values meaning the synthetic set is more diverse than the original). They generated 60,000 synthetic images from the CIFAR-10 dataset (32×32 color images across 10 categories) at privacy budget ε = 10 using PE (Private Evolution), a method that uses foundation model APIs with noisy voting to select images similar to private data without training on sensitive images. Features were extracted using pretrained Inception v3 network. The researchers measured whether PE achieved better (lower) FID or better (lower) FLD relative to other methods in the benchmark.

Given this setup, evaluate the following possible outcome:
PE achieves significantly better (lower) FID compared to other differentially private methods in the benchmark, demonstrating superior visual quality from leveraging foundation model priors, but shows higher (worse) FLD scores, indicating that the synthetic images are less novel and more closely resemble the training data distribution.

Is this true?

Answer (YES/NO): NO